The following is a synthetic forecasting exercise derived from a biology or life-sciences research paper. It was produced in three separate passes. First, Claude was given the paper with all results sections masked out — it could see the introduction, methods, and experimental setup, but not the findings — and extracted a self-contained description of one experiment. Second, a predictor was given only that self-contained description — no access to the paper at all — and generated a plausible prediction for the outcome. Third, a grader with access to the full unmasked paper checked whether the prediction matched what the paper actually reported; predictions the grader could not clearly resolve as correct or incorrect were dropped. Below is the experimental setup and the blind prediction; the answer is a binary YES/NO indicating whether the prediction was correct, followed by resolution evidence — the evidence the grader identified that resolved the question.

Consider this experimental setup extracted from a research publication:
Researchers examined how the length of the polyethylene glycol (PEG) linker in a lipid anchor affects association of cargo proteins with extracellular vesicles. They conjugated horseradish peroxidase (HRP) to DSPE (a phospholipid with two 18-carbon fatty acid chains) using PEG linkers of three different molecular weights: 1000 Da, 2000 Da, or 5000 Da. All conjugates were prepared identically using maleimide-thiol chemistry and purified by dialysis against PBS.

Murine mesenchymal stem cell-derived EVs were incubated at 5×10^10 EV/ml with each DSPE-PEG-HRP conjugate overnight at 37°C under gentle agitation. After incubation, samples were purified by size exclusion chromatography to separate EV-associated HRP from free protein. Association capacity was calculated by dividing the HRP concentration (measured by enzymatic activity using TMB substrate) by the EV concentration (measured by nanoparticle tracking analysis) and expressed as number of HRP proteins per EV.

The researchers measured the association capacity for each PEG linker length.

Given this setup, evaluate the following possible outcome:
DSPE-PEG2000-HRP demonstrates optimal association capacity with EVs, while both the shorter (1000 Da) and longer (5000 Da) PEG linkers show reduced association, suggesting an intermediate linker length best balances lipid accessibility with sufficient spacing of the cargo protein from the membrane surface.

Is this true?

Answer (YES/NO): NO